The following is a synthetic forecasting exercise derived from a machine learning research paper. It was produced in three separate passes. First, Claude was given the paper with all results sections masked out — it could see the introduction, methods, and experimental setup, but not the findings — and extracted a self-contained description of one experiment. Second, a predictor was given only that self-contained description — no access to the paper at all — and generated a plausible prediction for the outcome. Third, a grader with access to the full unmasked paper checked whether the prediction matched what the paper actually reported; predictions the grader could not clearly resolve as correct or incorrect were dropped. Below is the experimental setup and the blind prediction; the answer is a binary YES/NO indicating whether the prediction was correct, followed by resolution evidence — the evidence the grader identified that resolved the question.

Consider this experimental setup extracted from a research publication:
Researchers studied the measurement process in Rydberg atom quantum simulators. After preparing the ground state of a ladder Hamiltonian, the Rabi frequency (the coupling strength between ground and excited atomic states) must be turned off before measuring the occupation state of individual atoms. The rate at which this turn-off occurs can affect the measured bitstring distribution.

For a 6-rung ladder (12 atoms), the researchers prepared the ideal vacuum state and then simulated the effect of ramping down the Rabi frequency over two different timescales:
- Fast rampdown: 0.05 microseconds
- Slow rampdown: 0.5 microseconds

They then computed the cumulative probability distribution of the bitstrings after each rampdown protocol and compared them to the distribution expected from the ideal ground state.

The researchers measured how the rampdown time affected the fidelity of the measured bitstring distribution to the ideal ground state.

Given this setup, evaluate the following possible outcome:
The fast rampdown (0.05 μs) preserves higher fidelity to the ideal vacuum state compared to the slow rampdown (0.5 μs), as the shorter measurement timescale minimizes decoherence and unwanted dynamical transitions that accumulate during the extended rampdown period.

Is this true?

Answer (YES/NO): YES